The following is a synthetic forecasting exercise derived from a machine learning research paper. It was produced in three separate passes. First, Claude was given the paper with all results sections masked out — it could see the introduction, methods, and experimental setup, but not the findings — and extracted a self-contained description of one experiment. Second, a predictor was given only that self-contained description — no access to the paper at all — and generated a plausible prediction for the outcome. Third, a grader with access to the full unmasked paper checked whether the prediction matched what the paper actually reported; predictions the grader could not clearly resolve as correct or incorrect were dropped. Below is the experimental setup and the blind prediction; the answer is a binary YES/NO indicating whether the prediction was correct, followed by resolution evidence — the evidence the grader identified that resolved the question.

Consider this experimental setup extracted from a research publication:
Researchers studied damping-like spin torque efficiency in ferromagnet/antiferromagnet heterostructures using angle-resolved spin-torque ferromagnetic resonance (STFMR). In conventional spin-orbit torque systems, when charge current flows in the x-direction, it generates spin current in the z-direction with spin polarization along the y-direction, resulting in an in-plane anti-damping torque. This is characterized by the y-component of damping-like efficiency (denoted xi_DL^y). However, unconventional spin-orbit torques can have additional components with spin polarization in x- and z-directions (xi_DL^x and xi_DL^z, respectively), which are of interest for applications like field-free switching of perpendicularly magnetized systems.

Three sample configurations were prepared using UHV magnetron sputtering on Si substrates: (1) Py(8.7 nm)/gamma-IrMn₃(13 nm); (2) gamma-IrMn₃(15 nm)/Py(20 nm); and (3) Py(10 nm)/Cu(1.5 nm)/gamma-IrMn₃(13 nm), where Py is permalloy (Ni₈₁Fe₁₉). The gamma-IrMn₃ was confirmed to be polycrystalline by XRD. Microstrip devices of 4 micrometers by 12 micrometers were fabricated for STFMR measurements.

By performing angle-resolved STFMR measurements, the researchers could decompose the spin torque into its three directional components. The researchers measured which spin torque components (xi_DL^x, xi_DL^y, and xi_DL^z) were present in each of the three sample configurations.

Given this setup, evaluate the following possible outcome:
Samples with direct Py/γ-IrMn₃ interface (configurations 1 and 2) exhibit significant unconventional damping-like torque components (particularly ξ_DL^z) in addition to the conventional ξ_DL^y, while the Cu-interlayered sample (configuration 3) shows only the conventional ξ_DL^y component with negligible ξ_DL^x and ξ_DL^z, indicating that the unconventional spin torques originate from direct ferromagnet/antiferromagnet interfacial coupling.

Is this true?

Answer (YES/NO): YES